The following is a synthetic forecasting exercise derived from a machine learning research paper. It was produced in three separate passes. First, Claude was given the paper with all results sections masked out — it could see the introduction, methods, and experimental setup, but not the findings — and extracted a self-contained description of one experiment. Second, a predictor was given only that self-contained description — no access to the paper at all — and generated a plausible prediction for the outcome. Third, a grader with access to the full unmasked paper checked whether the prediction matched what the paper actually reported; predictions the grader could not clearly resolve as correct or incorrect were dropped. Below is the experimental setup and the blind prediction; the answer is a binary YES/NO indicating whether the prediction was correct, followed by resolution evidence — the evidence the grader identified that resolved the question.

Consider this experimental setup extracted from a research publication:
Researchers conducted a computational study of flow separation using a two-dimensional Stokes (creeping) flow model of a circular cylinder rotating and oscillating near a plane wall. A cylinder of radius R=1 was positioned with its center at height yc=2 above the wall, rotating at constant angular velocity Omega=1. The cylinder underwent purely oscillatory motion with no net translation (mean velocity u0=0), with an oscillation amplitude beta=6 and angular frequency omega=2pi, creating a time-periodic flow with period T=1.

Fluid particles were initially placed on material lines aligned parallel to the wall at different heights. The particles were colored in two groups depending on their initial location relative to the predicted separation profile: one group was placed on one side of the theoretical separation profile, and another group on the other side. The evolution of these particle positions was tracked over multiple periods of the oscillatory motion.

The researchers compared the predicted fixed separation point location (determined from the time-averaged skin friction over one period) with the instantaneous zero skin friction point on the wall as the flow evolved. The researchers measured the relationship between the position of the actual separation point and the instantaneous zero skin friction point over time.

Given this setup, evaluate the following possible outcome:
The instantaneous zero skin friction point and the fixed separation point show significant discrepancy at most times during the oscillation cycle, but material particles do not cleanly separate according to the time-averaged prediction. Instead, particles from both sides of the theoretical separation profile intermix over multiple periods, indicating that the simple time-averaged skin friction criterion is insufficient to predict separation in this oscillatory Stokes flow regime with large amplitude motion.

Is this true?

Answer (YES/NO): NO